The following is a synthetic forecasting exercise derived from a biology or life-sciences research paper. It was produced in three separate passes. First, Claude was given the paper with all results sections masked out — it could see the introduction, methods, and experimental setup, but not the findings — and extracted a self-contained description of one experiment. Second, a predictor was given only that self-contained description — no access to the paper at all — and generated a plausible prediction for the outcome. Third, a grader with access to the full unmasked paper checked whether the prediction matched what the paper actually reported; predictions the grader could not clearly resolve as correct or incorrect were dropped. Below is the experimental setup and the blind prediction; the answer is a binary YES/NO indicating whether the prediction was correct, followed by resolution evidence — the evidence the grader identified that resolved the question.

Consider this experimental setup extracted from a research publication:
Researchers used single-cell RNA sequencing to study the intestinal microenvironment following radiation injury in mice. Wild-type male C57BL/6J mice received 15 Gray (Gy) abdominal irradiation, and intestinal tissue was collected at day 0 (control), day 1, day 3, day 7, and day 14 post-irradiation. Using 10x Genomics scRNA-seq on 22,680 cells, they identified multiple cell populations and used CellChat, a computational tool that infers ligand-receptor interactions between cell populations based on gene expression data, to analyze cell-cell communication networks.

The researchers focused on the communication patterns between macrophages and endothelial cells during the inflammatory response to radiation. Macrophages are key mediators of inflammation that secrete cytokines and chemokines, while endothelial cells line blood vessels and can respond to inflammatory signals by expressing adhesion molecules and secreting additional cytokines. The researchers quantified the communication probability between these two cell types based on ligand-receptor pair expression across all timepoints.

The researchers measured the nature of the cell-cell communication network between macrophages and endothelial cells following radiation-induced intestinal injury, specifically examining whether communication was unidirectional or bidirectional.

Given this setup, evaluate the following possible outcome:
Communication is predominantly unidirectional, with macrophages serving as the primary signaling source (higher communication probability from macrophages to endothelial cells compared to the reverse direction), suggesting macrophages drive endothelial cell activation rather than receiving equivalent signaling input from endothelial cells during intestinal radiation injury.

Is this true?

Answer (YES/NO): NO